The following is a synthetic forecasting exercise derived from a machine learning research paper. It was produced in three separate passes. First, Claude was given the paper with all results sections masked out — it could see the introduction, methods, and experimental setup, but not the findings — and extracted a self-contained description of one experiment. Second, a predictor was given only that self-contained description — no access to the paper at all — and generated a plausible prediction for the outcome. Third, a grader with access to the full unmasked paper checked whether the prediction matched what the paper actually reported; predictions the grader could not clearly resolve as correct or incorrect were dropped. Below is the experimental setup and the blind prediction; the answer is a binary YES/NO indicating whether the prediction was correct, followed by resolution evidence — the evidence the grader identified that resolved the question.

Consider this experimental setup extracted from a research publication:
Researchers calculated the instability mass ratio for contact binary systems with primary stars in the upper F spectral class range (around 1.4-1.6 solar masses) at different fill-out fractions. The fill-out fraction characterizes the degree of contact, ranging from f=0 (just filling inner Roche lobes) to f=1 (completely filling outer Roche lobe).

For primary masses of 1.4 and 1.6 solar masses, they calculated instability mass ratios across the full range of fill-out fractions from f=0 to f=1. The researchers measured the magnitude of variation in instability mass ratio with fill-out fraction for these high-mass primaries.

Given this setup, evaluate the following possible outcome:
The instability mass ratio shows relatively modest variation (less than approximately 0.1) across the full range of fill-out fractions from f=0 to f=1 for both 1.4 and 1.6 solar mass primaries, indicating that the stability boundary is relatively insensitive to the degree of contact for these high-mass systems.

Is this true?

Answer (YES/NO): YES